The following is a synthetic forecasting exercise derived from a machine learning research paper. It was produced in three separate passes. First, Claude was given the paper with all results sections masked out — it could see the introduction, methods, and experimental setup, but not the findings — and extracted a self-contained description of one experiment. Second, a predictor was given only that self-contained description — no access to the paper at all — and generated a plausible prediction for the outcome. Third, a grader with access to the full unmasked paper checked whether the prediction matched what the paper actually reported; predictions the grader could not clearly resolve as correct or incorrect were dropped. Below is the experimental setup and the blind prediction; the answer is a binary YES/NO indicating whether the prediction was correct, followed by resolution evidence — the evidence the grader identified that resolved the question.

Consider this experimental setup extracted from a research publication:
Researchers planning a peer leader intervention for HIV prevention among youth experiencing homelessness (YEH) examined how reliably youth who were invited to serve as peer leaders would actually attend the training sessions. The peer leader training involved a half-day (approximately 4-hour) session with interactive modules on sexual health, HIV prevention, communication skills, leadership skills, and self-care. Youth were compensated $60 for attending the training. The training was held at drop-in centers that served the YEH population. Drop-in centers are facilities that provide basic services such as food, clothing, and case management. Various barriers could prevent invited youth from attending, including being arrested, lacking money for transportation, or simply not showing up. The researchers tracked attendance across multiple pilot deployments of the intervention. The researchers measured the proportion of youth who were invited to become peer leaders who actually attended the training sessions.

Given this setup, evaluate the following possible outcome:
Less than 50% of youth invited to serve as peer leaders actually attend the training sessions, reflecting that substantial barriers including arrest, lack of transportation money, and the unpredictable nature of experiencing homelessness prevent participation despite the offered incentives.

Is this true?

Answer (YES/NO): NO